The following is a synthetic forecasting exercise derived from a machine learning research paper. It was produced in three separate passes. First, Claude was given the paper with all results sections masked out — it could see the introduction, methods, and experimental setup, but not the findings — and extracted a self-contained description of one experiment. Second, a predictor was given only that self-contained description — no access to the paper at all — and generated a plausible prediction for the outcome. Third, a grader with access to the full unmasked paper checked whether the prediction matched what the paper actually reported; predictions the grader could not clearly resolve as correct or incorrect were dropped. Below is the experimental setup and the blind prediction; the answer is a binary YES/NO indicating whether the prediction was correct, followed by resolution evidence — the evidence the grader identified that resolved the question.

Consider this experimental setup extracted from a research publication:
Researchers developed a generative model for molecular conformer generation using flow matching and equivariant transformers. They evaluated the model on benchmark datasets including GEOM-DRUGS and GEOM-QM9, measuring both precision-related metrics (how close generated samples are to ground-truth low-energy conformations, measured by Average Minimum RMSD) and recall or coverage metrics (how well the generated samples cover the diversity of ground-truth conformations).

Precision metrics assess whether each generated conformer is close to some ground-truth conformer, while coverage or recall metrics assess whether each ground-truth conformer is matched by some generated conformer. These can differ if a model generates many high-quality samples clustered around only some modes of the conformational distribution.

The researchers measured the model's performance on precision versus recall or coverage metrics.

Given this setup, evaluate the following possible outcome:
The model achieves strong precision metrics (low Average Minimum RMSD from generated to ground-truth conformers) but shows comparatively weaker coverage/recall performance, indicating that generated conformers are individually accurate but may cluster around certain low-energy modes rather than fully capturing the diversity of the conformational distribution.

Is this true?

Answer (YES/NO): NO